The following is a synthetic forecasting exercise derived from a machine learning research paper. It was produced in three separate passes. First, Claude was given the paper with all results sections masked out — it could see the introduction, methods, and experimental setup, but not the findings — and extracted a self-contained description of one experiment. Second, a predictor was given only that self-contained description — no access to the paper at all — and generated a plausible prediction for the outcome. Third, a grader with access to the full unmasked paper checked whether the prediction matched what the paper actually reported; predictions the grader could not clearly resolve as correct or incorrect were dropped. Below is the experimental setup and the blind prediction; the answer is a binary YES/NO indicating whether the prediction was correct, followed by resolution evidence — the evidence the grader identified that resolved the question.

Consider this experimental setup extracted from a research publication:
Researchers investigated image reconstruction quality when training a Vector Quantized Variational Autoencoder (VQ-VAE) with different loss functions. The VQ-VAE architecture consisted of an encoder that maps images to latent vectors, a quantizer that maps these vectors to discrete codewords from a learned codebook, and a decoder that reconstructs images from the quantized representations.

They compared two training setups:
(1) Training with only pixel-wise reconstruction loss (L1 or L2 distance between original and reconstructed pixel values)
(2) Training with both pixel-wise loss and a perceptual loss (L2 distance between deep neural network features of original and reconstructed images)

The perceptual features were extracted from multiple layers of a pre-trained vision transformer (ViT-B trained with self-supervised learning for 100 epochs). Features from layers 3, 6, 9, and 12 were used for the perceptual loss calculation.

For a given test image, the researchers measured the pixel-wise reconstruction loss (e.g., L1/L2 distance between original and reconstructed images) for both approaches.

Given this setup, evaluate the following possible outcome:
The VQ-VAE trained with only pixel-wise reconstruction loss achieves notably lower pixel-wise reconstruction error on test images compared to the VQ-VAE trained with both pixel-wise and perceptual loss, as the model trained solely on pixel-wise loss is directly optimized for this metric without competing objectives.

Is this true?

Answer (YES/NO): YES